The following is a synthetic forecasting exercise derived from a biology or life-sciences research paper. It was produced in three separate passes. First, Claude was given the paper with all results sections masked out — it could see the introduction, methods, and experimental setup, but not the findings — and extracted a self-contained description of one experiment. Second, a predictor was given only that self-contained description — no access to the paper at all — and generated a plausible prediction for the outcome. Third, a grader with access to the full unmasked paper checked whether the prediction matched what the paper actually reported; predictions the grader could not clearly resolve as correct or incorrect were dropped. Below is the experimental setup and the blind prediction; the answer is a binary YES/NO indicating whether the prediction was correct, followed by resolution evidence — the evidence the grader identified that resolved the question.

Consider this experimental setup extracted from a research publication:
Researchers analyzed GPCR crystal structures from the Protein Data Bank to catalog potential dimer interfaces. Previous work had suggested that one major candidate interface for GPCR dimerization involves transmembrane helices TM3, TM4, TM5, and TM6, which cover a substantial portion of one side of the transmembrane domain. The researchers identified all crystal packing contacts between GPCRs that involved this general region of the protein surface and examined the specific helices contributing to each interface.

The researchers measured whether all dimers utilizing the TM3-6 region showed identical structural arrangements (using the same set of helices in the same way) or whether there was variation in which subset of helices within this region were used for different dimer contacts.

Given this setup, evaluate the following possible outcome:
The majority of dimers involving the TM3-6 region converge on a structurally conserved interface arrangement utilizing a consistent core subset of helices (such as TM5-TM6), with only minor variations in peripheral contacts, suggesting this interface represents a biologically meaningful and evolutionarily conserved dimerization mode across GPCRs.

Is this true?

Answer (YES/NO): NO